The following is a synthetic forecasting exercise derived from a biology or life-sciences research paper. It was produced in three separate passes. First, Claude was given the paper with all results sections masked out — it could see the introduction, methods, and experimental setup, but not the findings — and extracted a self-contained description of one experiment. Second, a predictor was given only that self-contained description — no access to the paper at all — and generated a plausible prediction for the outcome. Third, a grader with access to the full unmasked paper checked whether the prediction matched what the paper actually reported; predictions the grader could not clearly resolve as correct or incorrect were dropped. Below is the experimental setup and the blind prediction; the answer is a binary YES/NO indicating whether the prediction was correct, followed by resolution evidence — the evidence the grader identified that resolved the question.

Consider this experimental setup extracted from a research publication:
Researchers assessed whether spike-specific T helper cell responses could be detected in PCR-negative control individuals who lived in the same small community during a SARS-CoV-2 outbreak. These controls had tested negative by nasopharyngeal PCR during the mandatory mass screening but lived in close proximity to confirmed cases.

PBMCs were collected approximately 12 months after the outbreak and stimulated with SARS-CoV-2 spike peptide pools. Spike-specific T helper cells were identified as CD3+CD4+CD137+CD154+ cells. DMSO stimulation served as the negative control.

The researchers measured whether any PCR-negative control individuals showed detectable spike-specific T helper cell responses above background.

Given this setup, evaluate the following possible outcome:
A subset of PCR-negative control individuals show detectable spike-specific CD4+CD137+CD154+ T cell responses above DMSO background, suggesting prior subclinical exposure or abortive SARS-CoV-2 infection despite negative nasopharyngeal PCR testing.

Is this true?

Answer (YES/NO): NO